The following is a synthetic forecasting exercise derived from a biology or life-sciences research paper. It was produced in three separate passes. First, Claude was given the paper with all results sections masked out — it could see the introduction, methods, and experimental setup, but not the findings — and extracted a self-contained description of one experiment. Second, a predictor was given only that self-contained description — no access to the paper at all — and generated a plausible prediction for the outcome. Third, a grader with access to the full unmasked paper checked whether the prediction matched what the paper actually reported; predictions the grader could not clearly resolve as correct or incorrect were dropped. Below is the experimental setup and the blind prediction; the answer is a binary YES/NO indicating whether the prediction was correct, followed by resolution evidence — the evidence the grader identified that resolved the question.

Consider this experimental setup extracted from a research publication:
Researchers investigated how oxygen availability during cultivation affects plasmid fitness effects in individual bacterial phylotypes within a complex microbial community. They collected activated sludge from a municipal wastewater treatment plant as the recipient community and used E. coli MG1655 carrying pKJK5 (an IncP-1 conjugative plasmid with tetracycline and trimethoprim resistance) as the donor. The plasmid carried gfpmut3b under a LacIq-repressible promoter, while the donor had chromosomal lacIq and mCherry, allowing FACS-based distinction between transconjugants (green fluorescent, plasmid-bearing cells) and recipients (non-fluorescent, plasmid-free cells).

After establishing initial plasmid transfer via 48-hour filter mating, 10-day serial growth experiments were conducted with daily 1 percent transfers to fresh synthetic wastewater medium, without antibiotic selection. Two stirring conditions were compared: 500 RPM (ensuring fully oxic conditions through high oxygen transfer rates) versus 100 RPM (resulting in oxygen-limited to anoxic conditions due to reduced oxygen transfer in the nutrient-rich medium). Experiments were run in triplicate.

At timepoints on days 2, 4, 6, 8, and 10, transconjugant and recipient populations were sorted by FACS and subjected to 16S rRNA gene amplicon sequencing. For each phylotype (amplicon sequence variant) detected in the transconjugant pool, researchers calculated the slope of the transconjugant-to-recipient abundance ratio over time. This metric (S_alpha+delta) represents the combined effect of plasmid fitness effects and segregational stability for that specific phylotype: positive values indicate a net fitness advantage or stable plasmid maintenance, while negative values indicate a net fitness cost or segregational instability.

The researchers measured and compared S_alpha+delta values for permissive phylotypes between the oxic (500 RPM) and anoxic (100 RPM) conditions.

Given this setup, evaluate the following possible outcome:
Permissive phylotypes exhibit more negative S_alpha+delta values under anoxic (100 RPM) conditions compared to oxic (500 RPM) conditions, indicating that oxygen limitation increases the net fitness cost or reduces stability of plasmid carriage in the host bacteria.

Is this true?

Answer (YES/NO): NO